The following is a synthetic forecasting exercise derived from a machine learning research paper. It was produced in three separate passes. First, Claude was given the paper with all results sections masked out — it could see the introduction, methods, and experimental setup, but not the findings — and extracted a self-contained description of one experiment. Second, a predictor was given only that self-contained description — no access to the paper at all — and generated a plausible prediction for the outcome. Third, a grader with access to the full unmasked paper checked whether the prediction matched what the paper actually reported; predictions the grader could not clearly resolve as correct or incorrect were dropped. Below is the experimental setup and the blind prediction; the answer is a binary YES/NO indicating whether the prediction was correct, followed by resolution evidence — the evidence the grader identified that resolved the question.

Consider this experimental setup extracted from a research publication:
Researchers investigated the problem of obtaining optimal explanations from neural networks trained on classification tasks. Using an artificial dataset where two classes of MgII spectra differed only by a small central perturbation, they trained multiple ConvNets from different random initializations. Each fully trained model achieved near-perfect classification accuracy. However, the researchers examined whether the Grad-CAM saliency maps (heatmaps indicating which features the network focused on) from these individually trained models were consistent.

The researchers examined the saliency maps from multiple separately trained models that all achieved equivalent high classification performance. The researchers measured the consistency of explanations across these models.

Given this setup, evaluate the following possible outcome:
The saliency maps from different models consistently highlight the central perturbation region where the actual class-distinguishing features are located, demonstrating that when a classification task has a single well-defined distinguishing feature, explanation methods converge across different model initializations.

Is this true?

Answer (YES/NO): NO